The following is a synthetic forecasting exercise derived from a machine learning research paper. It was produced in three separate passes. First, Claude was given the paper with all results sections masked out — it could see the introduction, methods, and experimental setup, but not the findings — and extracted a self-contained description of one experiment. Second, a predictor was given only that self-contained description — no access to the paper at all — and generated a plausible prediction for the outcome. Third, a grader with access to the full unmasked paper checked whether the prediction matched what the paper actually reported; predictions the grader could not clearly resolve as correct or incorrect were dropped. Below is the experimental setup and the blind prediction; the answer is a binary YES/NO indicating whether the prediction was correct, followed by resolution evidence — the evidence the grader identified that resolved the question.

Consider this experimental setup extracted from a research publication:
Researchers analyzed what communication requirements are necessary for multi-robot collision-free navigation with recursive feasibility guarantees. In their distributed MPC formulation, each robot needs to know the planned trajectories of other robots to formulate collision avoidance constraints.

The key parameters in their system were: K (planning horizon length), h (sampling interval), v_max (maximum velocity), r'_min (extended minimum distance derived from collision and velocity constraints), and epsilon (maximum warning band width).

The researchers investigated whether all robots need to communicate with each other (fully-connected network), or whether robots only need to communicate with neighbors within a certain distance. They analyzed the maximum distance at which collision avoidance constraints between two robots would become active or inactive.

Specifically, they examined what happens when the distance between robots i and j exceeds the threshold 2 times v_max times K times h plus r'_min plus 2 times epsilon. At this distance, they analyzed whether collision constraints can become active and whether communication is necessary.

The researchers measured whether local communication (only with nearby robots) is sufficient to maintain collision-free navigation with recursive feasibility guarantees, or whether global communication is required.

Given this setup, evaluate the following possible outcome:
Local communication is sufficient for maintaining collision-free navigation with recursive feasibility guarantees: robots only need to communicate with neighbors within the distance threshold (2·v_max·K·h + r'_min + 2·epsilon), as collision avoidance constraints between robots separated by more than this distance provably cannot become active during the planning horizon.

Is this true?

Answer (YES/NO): YES